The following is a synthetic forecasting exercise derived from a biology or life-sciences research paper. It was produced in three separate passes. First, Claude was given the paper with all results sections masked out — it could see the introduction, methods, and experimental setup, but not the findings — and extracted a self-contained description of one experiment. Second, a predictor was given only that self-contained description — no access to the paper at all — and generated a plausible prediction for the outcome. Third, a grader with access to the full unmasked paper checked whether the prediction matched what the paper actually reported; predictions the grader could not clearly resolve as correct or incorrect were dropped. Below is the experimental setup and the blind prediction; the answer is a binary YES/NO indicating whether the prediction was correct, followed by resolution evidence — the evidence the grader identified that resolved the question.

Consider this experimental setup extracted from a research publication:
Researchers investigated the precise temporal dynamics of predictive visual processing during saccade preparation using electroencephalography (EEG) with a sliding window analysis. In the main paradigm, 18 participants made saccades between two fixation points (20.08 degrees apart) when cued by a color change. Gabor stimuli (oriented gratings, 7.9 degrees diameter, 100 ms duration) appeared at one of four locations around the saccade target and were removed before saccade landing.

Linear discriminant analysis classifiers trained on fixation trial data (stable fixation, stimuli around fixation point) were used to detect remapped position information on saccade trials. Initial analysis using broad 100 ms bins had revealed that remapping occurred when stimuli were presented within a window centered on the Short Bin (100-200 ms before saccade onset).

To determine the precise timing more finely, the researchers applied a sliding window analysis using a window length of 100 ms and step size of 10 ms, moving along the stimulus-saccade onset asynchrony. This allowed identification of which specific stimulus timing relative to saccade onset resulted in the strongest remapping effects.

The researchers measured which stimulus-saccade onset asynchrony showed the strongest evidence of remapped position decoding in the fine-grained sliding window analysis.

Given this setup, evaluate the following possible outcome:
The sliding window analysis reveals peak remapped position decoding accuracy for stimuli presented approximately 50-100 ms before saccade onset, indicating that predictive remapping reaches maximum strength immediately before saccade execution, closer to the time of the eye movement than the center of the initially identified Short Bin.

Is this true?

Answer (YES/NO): NO